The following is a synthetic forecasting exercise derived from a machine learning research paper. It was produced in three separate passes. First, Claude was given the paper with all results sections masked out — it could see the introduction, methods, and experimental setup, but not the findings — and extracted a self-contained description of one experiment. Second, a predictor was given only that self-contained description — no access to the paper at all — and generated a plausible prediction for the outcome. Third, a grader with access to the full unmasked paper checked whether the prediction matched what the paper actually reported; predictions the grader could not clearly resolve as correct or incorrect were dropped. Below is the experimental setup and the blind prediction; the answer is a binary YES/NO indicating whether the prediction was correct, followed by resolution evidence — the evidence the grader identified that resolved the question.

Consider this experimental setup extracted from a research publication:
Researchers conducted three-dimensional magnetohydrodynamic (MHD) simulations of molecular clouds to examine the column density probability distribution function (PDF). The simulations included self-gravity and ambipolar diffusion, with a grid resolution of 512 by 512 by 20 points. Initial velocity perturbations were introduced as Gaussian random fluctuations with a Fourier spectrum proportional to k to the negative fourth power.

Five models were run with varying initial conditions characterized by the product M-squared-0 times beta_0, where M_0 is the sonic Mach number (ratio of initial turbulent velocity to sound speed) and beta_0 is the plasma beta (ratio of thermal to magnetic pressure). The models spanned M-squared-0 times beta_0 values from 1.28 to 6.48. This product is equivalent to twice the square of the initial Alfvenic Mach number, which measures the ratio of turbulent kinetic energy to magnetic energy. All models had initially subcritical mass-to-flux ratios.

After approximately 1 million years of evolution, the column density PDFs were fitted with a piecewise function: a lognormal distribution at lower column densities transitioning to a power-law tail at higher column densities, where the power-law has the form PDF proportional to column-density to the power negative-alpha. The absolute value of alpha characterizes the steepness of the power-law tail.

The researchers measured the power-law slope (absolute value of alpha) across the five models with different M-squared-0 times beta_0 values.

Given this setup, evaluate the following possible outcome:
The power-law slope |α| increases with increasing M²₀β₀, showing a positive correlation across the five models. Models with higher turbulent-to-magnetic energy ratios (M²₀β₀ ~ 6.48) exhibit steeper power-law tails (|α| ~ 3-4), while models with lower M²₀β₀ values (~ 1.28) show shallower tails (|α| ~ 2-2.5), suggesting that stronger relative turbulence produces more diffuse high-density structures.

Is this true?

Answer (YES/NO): NO